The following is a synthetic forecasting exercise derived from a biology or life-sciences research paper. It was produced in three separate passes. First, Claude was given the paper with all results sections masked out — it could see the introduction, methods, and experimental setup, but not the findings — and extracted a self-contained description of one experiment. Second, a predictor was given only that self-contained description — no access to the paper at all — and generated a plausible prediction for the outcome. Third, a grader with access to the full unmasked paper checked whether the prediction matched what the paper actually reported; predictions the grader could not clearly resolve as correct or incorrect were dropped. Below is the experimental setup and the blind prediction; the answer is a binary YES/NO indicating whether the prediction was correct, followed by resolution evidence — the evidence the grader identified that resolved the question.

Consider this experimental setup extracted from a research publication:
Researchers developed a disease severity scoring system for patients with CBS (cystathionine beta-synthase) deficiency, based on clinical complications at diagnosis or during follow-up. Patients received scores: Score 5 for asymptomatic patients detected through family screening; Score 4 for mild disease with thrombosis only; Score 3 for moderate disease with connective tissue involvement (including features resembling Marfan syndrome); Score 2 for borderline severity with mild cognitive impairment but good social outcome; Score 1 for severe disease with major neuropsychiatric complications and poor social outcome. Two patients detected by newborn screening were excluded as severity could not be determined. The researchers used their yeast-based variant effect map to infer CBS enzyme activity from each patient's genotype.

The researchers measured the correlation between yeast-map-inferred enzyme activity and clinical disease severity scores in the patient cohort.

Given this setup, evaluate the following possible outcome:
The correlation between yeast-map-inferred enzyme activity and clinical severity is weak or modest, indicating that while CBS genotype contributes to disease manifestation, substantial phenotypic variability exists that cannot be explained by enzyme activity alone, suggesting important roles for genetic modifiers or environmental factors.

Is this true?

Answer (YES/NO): NO